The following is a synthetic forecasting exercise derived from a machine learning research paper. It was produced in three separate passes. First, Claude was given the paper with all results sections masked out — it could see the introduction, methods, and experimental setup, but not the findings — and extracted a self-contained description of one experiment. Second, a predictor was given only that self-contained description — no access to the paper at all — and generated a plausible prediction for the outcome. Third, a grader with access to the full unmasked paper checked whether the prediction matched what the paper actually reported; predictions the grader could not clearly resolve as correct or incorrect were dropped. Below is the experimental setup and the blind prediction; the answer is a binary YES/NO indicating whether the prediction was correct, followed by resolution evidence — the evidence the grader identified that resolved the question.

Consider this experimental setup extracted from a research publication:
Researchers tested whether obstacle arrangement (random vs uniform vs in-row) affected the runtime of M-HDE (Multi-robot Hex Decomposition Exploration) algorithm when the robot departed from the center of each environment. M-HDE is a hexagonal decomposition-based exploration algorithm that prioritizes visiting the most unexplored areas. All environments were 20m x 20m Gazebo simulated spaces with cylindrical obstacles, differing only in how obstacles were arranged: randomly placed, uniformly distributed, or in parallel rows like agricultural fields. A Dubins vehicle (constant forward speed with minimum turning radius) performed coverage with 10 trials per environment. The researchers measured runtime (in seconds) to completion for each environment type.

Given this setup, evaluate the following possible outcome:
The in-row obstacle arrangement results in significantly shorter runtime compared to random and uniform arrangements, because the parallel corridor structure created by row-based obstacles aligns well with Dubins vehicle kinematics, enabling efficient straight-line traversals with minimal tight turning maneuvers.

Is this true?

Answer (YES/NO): NO